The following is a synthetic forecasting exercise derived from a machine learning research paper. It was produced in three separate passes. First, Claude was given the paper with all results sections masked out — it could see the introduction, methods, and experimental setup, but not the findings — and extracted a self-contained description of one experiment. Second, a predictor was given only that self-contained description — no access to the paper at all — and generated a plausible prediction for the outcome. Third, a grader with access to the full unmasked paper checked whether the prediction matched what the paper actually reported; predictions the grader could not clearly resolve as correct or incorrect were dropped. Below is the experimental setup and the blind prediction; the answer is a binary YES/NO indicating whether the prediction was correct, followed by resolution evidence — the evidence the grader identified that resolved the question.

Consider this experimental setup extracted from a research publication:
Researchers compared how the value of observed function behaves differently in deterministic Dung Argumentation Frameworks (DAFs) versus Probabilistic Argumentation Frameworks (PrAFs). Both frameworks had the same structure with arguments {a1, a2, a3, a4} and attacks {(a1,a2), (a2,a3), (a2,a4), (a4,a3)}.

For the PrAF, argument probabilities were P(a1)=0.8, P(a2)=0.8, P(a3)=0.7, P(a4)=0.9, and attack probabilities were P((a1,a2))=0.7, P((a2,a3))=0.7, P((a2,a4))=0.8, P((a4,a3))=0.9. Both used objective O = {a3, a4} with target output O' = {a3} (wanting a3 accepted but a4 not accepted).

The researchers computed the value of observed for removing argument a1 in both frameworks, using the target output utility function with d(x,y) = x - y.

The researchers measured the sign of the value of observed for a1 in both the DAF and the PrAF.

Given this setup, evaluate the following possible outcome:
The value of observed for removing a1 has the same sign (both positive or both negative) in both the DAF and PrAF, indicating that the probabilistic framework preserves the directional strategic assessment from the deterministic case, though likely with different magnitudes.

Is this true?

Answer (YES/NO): YES